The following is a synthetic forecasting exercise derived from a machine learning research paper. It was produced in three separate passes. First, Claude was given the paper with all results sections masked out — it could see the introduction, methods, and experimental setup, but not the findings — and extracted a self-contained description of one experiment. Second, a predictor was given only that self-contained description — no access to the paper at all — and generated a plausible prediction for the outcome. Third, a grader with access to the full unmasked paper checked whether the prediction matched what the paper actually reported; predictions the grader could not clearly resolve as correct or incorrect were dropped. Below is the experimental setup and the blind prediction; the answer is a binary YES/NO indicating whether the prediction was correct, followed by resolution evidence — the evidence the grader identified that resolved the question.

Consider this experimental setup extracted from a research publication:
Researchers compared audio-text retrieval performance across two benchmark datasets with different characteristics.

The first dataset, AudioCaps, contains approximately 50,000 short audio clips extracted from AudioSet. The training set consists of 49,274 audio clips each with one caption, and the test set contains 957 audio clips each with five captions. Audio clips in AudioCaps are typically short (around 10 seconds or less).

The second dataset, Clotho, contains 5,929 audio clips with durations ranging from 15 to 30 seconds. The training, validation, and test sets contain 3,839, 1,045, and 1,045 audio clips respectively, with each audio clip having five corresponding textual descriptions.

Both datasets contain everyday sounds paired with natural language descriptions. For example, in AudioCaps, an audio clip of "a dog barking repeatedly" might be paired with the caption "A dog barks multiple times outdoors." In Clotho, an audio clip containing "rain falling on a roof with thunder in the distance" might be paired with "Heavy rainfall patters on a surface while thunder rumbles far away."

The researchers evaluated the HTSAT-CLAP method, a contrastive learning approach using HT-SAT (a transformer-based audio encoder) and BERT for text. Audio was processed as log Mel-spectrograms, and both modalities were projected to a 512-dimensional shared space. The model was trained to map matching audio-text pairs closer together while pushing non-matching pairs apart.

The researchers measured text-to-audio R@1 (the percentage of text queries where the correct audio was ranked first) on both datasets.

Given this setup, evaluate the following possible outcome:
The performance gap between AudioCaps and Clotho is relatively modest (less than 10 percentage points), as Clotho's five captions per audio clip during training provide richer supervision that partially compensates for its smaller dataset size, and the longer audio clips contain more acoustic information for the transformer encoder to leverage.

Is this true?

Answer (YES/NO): NO